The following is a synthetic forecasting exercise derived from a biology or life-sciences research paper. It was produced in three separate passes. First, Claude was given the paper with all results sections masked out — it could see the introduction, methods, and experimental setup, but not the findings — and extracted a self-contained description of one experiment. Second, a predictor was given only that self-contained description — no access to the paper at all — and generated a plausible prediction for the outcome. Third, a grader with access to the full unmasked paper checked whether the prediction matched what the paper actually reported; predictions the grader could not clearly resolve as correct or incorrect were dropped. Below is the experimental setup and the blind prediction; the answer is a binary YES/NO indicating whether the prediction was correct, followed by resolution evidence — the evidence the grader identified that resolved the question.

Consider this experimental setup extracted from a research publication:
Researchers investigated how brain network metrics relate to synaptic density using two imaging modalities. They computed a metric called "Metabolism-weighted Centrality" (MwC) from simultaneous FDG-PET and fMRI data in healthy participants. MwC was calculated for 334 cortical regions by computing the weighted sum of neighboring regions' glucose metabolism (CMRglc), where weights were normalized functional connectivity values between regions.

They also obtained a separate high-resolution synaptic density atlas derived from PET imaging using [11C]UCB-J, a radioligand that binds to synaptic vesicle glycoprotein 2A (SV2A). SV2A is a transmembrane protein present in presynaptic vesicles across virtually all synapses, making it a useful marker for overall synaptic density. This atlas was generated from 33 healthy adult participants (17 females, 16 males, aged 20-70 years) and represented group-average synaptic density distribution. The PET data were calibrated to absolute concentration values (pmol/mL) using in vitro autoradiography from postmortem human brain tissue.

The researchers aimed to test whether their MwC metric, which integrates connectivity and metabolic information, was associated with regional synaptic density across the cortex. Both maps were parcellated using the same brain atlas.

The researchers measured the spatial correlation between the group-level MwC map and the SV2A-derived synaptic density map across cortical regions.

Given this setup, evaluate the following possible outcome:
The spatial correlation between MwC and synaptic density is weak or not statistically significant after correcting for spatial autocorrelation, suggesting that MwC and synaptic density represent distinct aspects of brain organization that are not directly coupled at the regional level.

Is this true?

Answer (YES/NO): NO